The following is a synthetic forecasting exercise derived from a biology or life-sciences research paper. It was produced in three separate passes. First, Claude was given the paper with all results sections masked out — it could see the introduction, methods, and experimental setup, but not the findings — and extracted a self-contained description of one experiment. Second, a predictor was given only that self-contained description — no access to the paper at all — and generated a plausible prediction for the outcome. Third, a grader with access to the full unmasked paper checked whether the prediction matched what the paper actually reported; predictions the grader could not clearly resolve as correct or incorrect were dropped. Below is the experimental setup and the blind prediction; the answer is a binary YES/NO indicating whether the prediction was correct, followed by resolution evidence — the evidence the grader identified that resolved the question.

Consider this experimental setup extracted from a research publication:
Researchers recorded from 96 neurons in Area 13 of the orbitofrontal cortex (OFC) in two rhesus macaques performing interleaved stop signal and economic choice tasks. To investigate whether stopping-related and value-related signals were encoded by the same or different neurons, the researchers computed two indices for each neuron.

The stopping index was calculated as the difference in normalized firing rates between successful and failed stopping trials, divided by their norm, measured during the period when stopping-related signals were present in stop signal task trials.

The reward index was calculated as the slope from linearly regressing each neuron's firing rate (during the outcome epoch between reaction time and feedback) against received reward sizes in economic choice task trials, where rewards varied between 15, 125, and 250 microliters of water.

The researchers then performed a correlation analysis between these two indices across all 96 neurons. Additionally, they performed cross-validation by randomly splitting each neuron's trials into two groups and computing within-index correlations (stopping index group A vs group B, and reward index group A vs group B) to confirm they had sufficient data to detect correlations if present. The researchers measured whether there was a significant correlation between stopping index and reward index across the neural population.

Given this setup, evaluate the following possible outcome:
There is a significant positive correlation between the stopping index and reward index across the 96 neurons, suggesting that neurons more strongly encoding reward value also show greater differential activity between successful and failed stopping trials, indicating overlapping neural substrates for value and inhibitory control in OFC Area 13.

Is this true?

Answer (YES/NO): NO